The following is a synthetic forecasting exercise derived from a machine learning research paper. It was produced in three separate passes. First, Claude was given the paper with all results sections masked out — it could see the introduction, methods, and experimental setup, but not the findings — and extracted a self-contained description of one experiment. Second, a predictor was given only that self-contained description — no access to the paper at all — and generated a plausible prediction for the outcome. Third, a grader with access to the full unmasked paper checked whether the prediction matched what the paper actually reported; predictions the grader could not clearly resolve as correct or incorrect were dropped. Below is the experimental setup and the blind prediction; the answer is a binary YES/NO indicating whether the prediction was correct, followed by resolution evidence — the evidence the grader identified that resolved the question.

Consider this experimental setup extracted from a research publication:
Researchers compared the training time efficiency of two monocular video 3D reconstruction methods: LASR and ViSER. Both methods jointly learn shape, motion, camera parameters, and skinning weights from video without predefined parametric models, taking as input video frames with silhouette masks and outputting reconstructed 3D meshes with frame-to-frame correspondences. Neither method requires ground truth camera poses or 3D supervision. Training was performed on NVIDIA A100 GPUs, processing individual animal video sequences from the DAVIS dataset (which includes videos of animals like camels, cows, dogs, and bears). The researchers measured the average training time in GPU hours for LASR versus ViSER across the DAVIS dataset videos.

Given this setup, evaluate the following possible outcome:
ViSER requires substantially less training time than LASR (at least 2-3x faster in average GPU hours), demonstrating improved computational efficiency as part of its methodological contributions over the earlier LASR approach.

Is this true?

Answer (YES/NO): NO